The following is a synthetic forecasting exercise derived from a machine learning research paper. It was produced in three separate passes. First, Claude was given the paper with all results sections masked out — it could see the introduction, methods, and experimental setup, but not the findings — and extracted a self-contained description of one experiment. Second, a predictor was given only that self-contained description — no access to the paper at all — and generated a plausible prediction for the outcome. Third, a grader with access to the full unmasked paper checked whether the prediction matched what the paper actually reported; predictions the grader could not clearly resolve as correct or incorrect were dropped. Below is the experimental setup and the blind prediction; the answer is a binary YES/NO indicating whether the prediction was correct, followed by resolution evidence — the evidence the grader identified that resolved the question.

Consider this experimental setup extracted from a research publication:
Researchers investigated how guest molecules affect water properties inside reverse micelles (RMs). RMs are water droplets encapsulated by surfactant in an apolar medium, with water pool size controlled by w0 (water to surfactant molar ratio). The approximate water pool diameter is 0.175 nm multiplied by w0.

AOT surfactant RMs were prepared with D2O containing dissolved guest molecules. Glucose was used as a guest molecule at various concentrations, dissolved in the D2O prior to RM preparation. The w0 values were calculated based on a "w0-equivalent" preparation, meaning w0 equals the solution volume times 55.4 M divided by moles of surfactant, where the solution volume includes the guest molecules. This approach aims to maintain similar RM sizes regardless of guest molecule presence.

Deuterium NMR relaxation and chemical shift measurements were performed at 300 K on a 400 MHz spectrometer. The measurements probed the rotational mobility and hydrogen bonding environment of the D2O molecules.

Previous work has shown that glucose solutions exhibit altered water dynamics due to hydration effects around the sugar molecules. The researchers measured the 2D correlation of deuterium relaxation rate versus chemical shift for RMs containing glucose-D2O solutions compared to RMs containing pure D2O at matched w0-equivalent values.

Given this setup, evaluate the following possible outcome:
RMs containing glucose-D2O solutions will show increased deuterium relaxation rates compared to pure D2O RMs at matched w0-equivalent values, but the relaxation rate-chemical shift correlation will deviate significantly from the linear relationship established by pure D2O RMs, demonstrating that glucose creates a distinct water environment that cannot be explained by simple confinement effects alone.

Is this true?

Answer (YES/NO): NO